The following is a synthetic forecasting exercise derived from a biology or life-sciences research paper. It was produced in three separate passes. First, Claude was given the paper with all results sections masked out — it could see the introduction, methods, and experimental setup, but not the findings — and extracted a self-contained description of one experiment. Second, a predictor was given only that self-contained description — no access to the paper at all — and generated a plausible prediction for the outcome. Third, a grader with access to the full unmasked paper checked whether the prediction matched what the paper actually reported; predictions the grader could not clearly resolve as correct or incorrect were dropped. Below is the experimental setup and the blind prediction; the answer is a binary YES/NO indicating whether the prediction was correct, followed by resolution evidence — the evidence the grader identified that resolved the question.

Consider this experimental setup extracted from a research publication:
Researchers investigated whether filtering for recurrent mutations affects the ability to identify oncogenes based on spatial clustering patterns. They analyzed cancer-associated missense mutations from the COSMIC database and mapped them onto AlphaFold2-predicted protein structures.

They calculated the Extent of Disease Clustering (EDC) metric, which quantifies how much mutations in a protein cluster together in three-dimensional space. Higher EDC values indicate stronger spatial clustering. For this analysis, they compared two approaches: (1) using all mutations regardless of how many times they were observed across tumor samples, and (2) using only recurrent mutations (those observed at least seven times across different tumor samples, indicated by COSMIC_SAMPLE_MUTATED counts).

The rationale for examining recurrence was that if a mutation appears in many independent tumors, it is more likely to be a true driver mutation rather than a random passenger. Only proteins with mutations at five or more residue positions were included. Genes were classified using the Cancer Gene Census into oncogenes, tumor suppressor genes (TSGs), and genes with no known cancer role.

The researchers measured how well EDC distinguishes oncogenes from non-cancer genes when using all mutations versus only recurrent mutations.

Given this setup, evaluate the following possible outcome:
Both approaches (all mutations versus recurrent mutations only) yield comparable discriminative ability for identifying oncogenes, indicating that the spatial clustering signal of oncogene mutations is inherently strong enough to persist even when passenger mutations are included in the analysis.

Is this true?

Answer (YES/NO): NO